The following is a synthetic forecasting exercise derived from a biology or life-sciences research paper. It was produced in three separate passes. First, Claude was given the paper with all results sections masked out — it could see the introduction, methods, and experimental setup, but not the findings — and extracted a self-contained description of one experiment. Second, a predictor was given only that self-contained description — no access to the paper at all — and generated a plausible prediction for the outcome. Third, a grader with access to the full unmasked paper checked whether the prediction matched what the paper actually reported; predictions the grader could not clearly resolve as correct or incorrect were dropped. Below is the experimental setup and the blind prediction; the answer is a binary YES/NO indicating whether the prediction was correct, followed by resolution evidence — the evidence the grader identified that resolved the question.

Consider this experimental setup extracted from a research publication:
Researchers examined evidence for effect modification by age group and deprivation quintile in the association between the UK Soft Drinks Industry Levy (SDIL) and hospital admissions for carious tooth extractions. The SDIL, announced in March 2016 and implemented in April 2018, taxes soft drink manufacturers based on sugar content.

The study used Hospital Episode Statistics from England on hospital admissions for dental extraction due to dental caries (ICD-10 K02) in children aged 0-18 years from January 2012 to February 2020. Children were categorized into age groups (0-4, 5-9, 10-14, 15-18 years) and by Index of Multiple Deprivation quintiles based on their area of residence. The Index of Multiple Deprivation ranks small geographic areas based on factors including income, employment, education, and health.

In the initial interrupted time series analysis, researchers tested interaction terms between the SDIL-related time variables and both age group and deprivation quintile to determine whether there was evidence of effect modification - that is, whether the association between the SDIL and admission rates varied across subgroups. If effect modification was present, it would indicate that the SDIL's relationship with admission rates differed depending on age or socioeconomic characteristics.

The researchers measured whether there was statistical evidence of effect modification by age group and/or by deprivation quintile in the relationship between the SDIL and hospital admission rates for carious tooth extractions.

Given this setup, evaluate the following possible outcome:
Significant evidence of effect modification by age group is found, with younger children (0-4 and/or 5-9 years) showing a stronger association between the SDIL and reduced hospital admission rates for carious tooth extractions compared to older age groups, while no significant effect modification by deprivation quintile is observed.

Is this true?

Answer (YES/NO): NO